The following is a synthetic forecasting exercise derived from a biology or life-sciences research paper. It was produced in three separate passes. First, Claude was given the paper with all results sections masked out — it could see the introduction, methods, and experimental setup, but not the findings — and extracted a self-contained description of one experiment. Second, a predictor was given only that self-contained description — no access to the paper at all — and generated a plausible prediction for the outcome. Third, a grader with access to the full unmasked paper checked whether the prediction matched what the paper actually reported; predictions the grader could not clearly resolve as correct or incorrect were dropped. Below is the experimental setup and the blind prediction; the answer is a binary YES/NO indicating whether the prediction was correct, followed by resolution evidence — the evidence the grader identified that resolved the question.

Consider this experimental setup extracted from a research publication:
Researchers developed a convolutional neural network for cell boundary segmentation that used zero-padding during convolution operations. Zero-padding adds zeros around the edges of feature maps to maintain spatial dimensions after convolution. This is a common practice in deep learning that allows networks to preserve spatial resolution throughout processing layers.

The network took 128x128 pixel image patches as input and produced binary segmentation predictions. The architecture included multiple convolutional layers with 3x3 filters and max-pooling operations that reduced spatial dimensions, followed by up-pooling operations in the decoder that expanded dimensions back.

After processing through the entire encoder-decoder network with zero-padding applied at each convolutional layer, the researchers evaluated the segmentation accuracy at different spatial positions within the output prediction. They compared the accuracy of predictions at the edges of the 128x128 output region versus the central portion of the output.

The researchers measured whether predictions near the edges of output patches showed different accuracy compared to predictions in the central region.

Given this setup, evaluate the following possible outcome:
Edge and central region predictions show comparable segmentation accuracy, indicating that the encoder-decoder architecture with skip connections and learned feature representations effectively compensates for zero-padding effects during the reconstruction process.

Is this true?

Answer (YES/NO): NO